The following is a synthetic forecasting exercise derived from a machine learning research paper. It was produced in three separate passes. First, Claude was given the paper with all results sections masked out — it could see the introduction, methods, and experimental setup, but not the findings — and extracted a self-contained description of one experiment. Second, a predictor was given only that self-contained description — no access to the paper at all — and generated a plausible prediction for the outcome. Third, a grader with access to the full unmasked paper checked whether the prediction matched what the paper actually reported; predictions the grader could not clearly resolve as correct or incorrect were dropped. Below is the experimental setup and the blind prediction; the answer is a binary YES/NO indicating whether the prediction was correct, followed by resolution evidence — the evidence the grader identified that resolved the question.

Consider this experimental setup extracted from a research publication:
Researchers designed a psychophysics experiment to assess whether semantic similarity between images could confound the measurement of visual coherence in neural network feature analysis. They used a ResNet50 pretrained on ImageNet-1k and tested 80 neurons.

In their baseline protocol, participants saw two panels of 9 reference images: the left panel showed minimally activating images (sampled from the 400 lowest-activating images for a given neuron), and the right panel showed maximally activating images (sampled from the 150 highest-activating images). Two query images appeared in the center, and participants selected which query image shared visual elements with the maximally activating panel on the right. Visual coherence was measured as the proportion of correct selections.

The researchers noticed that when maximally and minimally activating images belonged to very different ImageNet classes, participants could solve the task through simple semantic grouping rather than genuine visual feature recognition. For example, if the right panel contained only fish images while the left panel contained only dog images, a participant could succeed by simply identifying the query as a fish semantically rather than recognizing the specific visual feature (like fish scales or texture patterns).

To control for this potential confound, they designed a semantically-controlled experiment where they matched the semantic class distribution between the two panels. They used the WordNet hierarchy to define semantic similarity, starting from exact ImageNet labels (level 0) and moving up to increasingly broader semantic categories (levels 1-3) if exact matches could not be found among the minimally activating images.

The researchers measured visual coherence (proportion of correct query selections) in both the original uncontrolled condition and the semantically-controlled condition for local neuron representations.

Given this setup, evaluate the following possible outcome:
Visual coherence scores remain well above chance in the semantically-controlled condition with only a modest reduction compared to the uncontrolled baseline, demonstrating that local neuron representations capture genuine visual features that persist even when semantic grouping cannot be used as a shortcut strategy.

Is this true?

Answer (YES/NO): YES